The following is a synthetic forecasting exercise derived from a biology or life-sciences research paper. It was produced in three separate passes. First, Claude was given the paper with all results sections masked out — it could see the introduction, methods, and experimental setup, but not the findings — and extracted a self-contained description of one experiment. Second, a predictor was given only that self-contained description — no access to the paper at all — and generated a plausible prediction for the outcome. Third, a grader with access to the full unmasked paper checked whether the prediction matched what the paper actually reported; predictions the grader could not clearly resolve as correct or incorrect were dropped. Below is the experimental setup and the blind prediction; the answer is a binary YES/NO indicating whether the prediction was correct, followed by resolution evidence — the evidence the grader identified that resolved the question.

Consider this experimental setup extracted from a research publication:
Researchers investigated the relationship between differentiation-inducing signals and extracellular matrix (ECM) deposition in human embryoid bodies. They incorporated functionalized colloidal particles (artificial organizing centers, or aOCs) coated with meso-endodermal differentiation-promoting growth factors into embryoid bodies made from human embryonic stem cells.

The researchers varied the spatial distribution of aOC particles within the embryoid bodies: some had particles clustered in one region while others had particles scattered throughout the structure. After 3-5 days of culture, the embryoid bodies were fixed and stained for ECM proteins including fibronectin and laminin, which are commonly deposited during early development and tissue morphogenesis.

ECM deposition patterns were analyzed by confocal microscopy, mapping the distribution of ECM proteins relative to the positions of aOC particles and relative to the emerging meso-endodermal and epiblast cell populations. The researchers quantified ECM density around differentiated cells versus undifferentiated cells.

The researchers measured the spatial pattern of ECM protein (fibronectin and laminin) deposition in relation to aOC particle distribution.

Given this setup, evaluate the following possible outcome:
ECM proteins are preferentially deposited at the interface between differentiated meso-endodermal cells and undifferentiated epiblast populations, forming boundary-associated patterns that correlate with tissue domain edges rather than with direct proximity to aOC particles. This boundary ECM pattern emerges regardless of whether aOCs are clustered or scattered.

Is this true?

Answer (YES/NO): NO